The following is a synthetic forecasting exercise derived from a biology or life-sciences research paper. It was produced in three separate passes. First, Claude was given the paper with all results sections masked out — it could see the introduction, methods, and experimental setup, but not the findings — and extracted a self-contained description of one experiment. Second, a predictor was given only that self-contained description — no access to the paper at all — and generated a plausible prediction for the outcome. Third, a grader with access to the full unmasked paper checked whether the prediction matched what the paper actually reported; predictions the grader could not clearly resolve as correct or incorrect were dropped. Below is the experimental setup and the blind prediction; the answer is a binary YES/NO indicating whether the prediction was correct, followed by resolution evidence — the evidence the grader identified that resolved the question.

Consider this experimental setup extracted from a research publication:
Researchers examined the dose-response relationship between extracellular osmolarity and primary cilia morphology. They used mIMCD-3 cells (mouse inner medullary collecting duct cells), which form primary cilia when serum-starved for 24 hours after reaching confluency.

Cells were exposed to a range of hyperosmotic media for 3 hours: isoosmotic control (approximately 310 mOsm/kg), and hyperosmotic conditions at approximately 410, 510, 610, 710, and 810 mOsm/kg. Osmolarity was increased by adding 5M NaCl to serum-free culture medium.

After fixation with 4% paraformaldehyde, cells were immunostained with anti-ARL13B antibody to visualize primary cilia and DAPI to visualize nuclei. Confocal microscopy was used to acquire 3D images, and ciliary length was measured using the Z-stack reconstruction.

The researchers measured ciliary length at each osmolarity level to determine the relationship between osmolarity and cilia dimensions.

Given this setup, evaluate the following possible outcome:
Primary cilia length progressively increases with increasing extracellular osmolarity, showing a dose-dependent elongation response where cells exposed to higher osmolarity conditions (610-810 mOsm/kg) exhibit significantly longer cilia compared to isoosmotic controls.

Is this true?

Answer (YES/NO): NO